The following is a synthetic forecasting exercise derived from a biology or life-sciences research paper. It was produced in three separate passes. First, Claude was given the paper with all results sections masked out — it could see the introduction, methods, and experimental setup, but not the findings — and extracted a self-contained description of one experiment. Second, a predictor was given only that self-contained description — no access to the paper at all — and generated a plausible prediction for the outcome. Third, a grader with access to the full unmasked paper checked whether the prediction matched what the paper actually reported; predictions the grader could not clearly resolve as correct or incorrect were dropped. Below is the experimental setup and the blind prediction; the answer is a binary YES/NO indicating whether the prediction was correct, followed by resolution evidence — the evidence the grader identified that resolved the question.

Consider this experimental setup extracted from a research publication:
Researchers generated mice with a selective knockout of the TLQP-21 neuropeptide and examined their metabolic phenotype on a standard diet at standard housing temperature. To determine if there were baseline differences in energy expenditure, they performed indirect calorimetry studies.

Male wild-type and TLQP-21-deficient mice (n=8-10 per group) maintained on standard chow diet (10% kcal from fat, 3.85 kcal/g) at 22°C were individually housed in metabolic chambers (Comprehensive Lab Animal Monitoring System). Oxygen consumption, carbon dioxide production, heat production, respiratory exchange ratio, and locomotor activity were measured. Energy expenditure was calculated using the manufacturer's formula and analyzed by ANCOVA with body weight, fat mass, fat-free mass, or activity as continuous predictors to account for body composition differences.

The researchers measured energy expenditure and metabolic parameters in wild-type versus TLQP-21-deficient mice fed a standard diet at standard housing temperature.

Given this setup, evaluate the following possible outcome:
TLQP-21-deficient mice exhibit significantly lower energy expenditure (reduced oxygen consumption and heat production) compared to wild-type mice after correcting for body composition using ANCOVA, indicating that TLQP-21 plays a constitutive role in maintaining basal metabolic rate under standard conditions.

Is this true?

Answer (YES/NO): NO